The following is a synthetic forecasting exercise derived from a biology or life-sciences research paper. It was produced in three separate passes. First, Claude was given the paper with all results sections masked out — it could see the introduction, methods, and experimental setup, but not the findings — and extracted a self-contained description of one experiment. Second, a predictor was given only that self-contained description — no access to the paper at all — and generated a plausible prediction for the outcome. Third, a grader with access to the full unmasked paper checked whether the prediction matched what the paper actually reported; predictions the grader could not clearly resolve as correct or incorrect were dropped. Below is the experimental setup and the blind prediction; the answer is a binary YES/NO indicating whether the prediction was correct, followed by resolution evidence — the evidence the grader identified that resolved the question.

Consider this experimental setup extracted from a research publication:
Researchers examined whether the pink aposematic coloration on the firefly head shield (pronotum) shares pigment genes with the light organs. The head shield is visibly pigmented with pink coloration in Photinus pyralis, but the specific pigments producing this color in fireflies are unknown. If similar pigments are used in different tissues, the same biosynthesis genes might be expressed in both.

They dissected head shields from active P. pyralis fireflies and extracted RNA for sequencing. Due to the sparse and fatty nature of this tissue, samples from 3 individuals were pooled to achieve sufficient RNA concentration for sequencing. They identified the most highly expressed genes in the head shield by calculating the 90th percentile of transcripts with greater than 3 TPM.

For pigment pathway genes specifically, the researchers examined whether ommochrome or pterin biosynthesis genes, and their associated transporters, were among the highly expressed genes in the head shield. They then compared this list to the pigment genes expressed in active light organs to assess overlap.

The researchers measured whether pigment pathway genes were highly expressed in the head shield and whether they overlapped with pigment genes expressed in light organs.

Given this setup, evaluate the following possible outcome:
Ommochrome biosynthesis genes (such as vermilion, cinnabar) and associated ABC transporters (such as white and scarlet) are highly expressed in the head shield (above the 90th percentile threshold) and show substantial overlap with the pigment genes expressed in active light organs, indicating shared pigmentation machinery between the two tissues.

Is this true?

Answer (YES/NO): NO